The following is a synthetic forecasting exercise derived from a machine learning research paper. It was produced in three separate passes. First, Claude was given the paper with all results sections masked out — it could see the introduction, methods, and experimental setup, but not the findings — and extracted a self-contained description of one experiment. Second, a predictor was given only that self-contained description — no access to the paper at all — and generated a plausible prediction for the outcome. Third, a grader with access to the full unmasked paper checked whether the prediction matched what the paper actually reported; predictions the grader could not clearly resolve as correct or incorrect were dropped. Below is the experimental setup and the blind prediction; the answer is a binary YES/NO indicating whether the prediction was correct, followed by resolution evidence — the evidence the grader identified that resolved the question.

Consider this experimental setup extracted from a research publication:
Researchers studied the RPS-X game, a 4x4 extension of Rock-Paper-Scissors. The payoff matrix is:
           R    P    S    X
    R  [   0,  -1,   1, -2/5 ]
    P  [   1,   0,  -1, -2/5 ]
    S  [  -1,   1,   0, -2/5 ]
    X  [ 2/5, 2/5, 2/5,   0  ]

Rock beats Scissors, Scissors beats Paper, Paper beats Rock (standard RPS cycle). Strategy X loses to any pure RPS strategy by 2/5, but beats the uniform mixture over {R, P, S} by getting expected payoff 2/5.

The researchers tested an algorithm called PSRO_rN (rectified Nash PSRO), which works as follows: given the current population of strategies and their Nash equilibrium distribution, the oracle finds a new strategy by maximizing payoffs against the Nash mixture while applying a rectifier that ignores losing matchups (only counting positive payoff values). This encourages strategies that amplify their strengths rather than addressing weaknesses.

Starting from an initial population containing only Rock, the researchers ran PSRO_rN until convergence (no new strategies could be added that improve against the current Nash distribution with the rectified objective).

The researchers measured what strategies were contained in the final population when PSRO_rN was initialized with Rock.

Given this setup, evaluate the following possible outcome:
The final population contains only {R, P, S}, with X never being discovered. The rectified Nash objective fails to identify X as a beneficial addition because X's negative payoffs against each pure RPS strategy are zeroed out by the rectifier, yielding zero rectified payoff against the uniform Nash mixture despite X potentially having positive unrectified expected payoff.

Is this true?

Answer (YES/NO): NO